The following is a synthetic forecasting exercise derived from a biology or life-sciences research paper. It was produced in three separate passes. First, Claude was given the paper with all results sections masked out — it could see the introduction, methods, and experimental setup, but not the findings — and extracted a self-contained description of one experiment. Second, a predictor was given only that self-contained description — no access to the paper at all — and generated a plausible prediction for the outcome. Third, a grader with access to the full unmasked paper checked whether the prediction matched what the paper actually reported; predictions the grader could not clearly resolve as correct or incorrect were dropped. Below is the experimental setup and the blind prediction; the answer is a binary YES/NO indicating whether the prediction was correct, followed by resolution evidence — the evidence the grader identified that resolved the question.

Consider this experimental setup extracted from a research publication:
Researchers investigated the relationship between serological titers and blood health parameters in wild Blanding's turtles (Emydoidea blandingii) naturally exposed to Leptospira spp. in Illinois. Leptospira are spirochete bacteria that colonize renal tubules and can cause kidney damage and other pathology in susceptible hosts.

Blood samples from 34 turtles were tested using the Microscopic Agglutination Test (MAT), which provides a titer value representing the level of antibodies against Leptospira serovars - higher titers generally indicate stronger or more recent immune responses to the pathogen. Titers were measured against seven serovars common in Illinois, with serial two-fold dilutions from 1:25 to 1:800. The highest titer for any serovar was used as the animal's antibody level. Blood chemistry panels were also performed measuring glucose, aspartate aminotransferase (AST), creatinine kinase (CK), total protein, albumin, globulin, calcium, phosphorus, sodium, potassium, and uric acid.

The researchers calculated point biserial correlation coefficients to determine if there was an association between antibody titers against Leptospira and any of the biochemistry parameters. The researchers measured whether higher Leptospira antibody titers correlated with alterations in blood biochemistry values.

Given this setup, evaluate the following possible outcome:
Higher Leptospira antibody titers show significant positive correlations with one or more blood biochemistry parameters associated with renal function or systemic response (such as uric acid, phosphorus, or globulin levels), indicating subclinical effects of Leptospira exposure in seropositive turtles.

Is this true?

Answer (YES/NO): NO